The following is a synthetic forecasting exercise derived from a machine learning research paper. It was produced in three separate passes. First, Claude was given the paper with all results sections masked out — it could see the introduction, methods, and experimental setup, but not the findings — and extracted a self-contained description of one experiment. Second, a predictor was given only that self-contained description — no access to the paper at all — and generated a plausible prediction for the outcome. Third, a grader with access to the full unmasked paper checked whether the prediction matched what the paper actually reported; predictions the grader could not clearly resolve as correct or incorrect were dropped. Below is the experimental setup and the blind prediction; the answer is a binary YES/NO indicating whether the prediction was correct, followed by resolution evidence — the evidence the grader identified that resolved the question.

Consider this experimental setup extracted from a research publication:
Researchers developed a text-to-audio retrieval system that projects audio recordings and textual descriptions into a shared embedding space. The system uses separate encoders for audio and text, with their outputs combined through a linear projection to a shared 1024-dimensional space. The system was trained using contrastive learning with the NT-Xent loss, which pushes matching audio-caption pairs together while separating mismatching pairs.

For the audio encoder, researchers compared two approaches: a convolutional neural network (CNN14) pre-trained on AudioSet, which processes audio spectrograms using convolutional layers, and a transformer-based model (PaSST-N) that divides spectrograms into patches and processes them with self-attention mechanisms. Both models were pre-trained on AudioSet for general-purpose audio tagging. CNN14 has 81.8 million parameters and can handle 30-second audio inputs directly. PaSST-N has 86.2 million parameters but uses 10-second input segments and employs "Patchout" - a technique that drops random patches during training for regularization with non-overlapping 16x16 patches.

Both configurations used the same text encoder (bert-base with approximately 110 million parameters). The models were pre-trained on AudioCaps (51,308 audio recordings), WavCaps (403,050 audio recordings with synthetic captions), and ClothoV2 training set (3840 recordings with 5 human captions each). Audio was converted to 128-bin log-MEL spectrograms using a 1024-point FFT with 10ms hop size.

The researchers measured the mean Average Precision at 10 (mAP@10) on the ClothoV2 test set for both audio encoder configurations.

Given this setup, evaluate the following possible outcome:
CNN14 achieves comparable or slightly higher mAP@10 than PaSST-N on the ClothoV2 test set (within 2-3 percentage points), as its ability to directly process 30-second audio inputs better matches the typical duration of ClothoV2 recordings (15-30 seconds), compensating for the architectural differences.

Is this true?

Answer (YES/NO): NO